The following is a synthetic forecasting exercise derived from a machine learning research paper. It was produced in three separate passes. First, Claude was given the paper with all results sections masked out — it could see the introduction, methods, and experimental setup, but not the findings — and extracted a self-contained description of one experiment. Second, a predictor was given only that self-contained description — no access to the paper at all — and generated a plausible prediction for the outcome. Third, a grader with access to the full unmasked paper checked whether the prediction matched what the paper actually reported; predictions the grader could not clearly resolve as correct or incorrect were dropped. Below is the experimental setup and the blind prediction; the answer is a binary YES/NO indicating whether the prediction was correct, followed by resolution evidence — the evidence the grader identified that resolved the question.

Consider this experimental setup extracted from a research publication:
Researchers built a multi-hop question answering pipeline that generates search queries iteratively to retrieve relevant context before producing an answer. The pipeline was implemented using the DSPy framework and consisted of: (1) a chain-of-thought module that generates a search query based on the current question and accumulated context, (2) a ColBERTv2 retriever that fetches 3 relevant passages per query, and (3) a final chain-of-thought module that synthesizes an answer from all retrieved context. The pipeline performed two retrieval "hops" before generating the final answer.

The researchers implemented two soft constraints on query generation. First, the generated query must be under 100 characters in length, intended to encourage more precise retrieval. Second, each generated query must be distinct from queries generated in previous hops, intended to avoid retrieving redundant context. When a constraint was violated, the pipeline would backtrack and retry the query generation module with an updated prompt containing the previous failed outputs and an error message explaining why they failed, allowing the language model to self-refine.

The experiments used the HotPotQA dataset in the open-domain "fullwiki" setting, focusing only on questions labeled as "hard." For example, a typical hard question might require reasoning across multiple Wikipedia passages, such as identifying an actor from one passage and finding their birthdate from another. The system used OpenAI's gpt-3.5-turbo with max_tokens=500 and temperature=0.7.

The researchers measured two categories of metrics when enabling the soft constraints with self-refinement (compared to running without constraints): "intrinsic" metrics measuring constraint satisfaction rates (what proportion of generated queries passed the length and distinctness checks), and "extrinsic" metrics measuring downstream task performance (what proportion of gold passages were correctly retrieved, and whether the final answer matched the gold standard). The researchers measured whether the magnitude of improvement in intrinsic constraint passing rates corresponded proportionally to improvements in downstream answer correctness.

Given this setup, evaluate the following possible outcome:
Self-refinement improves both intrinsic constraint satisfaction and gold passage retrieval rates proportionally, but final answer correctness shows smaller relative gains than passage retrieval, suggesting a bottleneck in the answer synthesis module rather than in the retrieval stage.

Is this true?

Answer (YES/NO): NO